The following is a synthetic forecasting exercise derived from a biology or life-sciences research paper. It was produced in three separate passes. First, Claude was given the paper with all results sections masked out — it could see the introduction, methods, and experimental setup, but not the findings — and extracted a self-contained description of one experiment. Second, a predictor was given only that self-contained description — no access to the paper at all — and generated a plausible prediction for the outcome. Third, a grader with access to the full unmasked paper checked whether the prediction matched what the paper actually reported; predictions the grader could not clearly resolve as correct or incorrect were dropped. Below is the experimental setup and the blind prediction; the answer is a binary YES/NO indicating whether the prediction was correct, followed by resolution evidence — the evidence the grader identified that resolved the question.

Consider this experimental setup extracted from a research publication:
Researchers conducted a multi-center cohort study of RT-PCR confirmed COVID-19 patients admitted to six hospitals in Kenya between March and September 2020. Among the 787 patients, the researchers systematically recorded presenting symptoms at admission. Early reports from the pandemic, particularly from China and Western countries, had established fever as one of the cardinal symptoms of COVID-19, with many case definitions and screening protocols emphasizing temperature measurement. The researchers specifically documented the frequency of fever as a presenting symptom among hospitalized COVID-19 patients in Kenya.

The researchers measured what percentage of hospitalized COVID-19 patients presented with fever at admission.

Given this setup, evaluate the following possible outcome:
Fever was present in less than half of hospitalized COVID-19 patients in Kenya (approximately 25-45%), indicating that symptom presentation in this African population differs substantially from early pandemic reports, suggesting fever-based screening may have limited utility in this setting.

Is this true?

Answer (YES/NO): NO